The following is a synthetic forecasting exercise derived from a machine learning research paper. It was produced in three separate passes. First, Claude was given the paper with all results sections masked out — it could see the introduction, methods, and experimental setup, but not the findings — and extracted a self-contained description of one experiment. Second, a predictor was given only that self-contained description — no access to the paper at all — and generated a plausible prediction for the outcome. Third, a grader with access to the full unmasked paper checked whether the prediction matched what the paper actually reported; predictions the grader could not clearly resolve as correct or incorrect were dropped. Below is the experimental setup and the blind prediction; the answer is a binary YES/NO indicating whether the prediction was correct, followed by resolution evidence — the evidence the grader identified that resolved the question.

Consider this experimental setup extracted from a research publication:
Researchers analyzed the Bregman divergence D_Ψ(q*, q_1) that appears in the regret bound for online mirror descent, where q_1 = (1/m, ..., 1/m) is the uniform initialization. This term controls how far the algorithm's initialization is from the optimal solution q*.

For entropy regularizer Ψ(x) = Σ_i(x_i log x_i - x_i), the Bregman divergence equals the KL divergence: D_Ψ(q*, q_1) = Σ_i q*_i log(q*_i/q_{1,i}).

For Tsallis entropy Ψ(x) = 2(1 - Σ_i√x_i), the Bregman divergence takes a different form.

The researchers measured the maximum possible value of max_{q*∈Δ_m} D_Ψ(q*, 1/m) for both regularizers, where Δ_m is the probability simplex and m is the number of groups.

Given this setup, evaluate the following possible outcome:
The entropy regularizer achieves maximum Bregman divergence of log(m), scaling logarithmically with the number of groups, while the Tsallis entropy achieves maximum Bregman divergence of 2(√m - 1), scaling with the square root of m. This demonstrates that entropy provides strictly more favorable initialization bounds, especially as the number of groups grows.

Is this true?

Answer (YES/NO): NO